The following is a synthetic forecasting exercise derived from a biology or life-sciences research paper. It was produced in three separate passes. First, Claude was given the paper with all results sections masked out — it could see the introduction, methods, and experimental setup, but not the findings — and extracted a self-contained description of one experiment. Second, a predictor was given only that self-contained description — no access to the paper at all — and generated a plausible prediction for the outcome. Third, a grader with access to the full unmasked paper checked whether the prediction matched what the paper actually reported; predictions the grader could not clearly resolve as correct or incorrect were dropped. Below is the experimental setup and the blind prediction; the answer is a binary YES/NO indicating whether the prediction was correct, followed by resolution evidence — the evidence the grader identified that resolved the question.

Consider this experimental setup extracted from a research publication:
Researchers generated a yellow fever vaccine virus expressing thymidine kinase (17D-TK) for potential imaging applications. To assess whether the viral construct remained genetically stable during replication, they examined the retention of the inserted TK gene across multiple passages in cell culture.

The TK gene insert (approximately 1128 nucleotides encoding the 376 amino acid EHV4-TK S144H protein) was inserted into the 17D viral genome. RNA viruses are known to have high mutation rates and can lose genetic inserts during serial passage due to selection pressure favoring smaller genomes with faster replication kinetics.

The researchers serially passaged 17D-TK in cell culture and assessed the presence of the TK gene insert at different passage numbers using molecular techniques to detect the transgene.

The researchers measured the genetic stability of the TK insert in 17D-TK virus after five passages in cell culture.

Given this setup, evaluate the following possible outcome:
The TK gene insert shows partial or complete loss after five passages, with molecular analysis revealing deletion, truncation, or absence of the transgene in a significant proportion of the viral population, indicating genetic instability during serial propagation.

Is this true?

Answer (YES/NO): NO